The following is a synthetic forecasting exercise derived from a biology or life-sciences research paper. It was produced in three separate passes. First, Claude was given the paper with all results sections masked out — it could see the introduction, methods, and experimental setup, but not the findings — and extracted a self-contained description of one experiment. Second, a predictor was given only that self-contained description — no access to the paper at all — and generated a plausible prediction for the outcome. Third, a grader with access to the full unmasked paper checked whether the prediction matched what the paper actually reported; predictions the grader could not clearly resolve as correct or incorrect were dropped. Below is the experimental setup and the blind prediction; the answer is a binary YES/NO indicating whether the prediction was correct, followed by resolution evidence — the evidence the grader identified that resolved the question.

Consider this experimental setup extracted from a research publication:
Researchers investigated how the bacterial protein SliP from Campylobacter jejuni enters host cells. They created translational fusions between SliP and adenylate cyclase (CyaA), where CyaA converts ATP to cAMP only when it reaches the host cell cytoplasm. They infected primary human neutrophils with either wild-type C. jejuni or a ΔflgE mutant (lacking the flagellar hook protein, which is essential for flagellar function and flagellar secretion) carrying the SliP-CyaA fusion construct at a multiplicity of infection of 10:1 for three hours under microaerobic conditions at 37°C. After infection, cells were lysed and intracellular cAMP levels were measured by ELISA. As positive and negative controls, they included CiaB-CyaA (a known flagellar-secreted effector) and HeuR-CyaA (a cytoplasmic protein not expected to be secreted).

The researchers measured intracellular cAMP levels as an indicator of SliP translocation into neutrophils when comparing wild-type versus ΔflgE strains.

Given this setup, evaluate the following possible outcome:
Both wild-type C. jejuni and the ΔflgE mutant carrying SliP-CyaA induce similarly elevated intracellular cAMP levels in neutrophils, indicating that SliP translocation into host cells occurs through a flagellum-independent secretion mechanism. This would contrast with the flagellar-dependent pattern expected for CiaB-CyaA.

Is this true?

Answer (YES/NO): NO